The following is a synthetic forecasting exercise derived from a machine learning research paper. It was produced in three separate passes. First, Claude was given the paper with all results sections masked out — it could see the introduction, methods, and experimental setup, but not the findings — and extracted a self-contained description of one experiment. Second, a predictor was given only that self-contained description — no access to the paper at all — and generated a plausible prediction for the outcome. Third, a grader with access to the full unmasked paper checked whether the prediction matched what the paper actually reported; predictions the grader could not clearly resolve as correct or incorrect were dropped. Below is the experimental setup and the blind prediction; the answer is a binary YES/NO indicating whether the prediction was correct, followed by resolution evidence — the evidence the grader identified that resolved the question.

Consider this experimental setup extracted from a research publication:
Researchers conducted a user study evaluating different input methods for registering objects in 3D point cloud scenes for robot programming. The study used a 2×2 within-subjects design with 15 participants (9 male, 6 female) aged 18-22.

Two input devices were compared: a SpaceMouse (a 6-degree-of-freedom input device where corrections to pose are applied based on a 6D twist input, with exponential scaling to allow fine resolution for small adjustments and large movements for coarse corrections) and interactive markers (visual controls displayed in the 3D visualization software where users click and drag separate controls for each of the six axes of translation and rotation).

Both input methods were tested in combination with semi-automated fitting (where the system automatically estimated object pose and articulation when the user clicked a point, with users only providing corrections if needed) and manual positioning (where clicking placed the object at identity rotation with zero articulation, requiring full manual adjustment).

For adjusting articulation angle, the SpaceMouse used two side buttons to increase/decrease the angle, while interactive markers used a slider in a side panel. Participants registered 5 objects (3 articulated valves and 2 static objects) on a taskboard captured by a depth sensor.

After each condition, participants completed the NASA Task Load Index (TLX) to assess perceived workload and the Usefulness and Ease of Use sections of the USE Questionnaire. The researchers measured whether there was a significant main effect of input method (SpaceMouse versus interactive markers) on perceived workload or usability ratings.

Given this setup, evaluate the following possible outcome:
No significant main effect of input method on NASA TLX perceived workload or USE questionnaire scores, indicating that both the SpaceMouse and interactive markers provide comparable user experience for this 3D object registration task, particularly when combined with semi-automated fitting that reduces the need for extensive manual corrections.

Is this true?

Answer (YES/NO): NO